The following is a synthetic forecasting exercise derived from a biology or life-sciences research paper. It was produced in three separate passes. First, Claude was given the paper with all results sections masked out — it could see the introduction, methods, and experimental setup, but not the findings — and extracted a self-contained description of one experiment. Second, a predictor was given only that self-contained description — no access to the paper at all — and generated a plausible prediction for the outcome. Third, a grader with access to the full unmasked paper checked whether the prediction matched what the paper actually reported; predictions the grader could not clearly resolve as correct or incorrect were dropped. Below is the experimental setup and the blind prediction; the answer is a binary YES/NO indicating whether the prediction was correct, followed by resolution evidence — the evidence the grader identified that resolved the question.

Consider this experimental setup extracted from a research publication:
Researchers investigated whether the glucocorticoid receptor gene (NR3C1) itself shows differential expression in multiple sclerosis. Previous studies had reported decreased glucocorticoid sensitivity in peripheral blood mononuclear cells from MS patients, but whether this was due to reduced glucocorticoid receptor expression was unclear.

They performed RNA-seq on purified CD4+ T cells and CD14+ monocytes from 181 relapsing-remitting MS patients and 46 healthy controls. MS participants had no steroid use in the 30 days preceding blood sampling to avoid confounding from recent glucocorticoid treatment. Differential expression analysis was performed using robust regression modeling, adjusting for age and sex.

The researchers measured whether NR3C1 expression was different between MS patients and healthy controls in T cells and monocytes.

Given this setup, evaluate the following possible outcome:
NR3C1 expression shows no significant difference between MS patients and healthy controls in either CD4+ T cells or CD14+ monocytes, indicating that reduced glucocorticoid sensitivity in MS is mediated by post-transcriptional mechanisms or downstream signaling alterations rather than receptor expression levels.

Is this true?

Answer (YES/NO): YES